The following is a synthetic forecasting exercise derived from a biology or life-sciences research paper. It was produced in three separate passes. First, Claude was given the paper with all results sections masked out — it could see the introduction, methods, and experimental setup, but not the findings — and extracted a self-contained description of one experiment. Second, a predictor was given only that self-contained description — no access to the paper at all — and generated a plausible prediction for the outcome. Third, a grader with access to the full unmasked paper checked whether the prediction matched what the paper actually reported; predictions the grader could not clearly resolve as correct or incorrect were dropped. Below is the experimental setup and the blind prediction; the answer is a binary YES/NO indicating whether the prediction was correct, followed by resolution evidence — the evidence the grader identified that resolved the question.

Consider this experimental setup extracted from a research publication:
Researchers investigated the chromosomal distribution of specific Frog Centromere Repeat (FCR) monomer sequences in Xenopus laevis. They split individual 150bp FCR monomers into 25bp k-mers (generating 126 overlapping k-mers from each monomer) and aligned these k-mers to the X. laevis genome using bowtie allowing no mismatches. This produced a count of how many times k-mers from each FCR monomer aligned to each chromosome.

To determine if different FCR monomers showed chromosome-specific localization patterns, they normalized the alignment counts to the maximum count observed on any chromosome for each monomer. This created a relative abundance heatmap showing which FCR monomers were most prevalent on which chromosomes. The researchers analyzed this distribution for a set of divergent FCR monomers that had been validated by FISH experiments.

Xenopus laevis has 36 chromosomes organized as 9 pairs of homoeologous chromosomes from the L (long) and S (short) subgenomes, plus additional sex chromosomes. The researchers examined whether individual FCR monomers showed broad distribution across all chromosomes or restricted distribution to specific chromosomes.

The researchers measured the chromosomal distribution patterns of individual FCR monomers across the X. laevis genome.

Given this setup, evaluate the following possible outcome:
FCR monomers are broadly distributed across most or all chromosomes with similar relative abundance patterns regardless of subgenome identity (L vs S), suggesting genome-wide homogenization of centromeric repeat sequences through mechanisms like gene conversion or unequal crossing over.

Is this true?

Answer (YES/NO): NO